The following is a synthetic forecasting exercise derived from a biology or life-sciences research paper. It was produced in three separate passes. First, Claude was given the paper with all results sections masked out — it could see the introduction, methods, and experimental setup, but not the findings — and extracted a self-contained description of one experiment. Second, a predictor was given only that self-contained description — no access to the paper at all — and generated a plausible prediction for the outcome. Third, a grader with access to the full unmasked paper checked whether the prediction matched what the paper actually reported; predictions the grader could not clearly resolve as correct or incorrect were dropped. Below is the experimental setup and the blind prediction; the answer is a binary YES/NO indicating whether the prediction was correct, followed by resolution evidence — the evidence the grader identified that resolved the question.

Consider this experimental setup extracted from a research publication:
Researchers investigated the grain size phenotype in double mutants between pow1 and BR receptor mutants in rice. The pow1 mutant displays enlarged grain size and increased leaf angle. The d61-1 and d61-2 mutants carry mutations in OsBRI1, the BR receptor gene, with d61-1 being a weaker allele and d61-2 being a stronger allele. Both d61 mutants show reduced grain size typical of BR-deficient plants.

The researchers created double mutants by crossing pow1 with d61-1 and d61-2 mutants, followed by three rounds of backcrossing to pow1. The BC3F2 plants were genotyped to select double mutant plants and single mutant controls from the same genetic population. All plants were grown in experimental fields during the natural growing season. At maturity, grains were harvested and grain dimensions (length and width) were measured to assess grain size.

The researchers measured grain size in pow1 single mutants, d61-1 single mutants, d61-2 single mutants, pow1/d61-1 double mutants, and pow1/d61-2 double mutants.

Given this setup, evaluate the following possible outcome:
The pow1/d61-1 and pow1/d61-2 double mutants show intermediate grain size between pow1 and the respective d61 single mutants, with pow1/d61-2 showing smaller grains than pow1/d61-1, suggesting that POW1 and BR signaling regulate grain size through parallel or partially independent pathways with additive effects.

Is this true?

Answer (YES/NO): NO